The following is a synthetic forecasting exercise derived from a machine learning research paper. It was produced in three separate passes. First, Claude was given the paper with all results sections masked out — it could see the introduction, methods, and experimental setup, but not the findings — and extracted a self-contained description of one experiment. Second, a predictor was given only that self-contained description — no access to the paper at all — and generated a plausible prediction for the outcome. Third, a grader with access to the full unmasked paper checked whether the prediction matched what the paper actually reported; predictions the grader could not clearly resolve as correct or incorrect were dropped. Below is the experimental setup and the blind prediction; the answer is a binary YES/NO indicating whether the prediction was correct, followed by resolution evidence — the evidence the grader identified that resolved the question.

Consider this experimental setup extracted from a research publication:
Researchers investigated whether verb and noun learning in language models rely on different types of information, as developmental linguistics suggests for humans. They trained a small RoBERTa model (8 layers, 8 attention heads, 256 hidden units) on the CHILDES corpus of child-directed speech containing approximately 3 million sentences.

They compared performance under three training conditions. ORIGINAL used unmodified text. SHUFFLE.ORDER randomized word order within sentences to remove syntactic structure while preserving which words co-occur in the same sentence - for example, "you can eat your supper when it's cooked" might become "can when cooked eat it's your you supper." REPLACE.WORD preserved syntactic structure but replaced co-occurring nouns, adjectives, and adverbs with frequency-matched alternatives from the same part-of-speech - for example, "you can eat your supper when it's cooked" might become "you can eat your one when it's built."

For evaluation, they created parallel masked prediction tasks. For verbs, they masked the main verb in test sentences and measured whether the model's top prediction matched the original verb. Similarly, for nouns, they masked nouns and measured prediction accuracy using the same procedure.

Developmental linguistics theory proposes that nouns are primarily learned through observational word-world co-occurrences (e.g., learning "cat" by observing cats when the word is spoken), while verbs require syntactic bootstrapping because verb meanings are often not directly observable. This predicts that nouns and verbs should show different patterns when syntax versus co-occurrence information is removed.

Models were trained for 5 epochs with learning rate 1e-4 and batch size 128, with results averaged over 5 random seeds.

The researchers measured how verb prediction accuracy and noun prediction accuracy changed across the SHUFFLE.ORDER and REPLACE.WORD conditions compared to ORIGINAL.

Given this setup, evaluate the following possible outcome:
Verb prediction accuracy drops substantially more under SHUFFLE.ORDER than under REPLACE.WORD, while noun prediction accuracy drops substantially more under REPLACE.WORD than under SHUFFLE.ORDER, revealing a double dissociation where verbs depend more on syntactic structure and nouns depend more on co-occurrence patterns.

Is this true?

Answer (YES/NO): YES